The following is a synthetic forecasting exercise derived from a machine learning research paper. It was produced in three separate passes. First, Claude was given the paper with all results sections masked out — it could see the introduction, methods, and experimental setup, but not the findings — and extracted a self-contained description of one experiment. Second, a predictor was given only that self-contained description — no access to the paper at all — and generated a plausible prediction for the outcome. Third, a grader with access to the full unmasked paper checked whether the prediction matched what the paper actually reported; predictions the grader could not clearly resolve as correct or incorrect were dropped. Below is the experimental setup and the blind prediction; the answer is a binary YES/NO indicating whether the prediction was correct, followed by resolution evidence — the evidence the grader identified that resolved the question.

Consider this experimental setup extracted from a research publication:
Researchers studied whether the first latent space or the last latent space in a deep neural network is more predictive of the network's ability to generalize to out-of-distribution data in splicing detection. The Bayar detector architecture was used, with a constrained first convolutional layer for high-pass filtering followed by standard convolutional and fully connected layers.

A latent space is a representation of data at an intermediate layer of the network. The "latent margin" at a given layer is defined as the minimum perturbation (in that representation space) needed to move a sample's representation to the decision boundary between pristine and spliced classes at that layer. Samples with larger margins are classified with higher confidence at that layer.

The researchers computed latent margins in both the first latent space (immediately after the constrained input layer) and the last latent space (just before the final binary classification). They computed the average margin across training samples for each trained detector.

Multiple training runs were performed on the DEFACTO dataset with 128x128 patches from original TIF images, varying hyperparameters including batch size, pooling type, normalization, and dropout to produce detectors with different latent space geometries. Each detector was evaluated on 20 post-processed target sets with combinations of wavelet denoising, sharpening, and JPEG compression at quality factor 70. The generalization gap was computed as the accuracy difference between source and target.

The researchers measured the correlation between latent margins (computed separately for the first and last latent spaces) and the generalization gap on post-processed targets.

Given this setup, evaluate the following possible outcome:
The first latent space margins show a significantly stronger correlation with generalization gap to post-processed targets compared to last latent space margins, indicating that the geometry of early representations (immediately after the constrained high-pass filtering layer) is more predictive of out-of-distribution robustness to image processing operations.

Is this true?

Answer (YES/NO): NO